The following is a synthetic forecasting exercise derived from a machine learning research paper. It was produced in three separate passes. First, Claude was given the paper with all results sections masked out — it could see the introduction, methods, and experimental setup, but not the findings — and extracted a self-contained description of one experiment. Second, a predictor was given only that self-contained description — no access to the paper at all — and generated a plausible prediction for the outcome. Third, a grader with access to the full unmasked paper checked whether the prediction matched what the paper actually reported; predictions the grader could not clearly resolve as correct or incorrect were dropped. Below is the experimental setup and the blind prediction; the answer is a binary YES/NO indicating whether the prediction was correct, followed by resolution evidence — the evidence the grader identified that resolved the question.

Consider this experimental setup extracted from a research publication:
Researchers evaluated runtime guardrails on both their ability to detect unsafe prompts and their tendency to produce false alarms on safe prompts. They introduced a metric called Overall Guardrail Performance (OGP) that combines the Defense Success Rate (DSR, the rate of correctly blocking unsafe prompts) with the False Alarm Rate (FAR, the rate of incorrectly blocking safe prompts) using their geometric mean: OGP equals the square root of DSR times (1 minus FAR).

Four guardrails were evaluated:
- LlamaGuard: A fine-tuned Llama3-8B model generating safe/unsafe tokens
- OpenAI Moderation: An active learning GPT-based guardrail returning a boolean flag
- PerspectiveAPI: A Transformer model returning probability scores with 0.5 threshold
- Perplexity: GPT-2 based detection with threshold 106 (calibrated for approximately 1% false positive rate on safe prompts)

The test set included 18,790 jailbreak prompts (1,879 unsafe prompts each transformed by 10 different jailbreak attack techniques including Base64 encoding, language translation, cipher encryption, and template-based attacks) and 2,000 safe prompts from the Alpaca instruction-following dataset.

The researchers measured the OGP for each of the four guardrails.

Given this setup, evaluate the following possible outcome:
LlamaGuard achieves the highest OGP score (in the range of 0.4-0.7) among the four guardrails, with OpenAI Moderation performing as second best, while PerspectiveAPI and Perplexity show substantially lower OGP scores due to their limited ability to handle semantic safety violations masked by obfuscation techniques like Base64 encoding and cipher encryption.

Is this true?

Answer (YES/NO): NO